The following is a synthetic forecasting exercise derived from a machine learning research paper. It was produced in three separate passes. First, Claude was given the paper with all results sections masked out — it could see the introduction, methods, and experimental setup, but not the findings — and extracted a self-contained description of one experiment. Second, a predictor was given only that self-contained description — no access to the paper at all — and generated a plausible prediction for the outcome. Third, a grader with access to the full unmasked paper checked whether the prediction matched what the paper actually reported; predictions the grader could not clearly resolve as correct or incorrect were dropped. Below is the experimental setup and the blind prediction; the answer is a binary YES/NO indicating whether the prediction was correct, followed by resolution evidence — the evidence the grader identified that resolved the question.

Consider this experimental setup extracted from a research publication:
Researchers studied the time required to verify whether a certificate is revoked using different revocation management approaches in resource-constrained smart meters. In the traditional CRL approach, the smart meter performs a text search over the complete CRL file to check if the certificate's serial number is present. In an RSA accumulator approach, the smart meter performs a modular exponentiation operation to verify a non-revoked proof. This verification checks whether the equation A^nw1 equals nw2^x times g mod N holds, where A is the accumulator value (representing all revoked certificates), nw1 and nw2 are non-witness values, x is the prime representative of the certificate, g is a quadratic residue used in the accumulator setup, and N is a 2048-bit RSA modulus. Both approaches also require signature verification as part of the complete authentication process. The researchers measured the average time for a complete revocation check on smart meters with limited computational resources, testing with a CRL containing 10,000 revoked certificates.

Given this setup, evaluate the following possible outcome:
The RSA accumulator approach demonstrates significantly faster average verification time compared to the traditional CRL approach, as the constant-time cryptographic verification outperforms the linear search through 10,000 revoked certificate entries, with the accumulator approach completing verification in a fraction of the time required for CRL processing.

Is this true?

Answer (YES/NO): NO